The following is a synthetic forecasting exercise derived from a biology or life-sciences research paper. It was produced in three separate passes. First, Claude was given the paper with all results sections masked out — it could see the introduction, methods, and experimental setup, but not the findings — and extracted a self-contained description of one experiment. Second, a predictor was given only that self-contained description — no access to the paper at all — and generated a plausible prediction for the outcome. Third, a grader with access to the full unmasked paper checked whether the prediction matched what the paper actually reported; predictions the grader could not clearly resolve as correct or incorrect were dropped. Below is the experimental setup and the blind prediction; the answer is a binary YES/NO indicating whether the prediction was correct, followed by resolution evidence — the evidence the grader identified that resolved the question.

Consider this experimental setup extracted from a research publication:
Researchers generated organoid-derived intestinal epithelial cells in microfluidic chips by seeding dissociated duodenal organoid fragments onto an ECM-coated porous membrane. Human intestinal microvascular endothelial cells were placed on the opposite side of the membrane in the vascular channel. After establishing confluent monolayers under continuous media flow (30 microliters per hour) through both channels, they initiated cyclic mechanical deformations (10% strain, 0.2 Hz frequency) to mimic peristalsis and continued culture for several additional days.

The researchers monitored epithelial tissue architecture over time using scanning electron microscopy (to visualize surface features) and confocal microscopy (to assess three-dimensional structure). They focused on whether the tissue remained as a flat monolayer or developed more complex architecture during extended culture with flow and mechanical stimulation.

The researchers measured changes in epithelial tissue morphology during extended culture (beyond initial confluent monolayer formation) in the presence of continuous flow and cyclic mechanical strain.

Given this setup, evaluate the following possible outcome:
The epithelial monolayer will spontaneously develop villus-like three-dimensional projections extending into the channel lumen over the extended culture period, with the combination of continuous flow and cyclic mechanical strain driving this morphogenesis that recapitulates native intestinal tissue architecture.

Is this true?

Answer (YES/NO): YES